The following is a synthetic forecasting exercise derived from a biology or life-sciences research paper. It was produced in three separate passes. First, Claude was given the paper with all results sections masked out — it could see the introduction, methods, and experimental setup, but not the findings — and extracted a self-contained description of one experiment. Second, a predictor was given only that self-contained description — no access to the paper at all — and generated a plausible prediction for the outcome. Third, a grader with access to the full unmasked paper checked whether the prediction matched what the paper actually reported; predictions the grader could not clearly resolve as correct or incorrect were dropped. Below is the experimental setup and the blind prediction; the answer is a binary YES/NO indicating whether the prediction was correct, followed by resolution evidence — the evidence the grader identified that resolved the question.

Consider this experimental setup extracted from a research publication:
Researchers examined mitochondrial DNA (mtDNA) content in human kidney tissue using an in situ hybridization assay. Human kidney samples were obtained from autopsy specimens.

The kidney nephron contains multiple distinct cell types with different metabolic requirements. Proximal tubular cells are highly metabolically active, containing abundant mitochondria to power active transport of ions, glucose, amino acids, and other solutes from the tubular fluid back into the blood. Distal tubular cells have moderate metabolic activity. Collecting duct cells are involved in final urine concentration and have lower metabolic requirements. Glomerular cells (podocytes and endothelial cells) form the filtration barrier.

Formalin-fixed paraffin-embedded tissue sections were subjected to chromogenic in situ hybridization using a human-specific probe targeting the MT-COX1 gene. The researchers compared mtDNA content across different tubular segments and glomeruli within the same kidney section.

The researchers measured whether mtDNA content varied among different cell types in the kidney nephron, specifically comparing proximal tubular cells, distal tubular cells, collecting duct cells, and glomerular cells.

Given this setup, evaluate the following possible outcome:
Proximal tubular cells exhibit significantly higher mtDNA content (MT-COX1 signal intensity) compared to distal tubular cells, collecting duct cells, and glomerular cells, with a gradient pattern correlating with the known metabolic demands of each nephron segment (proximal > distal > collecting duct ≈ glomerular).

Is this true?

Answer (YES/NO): NO